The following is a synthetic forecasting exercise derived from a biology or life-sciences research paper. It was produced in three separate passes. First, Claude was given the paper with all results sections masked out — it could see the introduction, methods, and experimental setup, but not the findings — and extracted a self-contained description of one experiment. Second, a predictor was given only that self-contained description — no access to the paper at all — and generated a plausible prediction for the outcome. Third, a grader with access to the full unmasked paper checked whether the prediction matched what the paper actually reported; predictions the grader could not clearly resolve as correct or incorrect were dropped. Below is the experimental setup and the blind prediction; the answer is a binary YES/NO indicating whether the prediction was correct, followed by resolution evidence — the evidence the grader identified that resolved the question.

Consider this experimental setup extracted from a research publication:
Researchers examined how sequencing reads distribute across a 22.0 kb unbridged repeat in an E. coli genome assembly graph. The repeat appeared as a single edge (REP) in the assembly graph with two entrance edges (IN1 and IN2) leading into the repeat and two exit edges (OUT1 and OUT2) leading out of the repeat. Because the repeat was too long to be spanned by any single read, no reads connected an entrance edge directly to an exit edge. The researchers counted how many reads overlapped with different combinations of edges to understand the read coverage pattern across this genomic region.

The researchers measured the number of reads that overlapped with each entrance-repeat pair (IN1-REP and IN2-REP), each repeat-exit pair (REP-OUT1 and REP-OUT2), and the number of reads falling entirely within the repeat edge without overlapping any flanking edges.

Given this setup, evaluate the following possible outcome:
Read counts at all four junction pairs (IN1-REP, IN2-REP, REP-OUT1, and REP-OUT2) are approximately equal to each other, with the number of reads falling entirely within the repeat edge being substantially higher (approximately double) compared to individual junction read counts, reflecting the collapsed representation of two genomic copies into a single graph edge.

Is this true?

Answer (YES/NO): NO